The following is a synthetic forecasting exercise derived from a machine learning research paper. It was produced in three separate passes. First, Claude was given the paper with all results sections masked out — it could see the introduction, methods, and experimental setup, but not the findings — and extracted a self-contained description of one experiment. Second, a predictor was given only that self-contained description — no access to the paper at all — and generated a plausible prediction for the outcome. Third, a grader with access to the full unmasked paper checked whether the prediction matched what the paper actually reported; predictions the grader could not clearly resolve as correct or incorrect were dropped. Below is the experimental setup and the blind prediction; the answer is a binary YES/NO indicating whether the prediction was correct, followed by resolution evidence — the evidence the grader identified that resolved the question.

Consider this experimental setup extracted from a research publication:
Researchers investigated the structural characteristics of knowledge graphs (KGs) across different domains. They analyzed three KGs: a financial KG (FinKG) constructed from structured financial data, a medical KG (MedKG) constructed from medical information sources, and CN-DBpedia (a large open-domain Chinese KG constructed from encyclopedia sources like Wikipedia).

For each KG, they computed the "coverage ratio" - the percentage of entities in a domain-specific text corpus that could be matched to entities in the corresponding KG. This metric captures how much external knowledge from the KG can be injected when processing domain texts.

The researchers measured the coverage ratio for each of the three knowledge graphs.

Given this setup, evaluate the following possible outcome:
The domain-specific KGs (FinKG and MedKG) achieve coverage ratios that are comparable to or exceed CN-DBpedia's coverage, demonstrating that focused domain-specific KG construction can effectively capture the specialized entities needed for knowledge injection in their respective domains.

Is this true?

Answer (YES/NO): NO